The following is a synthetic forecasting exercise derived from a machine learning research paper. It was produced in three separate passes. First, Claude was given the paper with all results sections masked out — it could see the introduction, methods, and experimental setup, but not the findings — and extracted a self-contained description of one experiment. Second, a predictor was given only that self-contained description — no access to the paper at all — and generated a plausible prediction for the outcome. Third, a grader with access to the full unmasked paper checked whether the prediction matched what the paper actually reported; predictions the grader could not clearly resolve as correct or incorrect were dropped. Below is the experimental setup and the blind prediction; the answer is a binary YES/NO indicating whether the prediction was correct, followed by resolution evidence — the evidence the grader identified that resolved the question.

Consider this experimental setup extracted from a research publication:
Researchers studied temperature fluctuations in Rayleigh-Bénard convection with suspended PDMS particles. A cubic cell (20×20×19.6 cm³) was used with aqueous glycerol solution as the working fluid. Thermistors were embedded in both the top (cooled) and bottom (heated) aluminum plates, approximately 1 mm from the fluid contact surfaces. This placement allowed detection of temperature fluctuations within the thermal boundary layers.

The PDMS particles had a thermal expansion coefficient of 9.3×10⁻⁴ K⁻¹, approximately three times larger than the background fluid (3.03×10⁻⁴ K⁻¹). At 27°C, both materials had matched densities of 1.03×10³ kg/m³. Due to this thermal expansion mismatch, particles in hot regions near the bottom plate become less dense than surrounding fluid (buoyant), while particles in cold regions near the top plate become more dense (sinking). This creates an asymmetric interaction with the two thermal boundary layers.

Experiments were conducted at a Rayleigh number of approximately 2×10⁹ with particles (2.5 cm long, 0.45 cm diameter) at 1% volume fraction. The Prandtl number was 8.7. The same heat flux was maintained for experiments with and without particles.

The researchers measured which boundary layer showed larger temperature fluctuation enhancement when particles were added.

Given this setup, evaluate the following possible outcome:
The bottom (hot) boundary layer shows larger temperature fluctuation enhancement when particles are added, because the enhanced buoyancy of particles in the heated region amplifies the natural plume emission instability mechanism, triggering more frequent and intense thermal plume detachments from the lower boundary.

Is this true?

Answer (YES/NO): NO